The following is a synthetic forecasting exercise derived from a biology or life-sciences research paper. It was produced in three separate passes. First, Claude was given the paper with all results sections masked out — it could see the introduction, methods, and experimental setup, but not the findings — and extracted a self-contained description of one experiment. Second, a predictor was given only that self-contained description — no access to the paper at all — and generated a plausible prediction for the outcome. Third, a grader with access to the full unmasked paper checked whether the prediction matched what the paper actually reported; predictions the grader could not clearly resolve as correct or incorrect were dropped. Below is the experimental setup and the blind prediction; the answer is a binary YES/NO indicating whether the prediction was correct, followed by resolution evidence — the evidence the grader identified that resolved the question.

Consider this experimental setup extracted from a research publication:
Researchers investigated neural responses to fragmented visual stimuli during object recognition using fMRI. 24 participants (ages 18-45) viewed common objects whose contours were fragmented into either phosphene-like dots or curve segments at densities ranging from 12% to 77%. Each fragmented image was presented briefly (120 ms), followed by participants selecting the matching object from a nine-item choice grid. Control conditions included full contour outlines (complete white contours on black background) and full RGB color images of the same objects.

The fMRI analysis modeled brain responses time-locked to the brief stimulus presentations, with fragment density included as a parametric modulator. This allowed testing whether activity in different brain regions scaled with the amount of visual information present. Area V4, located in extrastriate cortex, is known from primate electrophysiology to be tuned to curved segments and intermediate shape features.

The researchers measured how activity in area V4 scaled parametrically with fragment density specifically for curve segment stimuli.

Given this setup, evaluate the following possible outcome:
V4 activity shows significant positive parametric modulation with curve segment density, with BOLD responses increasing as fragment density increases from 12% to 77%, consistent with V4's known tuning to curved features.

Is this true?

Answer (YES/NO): NO